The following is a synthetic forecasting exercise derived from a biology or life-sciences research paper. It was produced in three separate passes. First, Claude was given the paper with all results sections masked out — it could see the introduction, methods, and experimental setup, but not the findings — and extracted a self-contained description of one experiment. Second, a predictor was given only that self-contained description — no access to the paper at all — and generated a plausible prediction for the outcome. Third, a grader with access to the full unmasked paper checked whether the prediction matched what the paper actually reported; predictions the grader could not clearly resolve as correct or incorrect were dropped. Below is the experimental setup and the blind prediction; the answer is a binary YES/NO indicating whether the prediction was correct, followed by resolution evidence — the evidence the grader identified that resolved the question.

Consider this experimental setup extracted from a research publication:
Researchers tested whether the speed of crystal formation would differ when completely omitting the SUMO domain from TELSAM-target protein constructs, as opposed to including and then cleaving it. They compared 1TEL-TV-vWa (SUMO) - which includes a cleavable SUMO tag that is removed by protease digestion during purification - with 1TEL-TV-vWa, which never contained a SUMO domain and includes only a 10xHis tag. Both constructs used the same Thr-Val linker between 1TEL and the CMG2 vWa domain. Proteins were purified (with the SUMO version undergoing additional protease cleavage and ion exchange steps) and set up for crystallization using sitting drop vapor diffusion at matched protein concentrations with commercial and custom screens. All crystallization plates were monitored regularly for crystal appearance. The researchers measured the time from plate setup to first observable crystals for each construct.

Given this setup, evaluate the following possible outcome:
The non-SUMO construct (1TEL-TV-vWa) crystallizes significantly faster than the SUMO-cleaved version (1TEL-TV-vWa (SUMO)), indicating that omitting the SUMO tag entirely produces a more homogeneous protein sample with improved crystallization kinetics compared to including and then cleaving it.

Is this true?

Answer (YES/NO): NO